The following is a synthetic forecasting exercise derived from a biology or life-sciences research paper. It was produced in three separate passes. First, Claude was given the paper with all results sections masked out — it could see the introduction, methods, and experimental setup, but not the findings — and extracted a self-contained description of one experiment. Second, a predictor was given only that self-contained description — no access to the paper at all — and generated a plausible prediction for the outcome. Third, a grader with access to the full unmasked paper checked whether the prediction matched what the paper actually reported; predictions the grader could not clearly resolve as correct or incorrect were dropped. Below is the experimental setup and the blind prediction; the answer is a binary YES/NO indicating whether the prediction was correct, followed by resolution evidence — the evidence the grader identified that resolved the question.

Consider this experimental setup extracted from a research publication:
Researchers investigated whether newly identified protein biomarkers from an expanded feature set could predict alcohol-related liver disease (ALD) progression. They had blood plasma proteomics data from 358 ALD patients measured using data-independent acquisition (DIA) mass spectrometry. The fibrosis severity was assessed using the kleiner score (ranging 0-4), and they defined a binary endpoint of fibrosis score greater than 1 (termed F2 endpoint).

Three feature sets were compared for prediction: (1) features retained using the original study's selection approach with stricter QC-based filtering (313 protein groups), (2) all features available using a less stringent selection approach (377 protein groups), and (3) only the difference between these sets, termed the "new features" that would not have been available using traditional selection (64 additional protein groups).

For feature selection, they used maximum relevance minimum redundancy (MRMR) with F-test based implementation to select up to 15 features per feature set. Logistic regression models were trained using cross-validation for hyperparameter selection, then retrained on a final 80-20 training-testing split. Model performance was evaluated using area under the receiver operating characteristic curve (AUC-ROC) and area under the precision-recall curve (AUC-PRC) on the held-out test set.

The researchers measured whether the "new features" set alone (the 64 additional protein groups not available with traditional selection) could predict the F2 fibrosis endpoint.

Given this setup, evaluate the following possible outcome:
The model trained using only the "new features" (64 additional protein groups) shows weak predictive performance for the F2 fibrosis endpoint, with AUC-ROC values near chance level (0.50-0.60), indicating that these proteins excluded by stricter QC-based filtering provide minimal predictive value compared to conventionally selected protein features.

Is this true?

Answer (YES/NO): NO